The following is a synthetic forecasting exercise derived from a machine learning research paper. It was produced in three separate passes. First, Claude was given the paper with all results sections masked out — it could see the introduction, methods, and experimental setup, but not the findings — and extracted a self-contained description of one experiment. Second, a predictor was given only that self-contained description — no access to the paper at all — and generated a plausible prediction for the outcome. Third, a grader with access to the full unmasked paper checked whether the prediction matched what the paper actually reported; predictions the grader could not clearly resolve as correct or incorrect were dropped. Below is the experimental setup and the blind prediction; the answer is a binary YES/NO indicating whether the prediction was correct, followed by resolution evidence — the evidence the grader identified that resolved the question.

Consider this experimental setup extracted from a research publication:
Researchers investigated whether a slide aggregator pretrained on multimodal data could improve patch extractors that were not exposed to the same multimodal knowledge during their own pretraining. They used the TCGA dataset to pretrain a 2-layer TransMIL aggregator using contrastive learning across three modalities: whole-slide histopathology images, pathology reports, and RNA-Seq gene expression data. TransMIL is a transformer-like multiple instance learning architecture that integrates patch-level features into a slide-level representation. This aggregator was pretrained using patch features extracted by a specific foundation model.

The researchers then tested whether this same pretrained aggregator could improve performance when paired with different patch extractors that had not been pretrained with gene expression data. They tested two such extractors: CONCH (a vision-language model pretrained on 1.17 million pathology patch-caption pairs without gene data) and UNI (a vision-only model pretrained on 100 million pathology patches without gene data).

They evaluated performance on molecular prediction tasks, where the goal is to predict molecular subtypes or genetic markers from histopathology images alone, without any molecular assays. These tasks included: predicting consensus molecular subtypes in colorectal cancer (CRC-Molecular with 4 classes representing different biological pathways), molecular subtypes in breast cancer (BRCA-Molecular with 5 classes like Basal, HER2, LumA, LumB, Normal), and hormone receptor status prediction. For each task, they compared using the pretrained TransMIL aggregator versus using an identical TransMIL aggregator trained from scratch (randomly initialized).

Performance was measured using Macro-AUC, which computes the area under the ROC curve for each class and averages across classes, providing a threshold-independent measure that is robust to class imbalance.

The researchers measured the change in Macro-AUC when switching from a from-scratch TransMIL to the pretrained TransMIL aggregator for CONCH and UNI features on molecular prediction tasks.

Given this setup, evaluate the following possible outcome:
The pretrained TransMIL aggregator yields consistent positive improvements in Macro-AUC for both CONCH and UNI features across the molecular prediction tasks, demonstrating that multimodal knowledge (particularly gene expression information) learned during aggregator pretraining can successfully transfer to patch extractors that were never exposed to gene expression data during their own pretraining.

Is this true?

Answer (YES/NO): YES